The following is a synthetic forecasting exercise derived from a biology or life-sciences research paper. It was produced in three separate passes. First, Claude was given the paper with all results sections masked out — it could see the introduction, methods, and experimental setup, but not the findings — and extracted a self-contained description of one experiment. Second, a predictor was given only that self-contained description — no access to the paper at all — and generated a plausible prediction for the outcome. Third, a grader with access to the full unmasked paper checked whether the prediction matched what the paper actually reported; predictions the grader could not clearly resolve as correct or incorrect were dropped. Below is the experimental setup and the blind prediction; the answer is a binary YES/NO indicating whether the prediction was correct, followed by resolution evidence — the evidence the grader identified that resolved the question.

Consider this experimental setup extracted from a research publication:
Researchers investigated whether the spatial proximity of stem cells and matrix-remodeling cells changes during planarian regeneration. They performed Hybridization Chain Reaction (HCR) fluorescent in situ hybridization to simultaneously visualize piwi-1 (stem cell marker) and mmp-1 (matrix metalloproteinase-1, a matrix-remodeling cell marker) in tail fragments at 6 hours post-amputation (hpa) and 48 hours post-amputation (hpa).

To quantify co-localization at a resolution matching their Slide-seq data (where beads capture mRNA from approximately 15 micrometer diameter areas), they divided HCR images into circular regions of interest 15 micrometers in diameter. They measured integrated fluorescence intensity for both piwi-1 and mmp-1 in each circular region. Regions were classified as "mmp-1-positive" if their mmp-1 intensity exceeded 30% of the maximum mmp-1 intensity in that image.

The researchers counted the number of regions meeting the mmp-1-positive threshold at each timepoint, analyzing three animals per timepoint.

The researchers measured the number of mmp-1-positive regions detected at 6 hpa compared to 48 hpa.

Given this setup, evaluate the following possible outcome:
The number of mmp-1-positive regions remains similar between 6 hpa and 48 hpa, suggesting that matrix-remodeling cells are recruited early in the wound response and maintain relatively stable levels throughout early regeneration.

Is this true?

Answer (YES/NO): NO